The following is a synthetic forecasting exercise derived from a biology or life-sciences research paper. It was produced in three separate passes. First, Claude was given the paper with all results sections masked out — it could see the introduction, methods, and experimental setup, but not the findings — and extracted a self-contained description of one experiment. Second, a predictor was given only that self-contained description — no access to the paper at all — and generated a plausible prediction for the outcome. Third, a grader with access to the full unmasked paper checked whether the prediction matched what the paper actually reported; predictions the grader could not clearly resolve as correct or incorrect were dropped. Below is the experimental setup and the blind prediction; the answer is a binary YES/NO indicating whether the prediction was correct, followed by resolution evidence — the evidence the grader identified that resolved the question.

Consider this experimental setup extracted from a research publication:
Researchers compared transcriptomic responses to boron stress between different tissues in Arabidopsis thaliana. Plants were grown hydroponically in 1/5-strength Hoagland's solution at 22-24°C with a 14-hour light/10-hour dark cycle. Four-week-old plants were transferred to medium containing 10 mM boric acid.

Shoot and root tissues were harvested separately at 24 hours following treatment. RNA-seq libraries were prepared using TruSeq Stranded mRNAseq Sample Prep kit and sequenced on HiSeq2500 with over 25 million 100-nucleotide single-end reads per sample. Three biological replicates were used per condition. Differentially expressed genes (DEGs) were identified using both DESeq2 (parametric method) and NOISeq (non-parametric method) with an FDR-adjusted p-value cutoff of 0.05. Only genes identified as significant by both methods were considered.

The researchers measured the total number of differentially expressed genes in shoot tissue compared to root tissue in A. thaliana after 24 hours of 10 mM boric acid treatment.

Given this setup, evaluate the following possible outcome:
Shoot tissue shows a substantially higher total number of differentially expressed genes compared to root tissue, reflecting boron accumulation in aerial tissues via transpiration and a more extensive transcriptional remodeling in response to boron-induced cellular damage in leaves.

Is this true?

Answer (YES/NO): YES